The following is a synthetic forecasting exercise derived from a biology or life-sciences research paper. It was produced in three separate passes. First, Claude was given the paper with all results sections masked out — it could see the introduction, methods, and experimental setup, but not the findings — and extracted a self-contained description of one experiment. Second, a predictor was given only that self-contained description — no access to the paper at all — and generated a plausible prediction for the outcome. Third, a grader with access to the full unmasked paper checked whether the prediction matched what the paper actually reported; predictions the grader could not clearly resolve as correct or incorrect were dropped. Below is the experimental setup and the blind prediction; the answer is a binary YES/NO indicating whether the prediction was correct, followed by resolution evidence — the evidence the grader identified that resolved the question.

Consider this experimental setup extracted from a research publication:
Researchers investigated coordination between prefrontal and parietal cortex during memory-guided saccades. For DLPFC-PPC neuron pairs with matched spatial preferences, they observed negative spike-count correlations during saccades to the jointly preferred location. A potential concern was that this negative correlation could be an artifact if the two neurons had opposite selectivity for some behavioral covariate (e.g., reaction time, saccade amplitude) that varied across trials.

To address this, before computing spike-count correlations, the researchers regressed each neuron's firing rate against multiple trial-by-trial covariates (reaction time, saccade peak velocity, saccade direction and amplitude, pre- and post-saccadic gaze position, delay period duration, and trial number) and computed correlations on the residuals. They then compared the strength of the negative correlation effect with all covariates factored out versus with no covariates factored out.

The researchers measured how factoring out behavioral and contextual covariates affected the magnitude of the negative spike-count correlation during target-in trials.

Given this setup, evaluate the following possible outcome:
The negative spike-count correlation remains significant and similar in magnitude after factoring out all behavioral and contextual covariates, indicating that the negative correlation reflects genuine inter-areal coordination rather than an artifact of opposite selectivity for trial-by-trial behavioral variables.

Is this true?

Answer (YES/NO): NO